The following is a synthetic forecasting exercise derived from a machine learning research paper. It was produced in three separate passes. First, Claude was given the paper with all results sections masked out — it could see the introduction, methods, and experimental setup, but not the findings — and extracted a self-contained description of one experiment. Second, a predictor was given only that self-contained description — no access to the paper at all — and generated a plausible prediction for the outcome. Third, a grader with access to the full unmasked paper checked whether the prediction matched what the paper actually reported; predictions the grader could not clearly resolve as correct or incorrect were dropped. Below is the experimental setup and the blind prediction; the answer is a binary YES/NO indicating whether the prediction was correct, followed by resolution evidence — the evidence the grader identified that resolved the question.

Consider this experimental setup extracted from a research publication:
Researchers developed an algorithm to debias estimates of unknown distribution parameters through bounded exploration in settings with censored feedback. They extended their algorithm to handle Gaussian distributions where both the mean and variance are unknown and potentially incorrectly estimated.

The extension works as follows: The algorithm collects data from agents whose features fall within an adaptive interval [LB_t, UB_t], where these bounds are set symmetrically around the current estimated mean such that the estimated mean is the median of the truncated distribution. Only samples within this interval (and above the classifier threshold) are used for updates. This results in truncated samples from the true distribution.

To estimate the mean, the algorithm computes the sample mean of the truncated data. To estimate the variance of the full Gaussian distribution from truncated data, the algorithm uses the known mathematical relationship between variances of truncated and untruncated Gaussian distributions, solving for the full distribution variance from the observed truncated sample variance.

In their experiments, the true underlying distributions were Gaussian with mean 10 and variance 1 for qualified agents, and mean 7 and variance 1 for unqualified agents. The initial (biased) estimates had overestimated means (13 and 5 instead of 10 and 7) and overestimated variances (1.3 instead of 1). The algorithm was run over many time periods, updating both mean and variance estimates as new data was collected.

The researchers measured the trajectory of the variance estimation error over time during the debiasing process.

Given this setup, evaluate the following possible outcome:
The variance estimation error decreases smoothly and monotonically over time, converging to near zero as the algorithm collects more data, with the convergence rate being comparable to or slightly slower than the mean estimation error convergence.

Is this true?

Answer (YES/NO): NO